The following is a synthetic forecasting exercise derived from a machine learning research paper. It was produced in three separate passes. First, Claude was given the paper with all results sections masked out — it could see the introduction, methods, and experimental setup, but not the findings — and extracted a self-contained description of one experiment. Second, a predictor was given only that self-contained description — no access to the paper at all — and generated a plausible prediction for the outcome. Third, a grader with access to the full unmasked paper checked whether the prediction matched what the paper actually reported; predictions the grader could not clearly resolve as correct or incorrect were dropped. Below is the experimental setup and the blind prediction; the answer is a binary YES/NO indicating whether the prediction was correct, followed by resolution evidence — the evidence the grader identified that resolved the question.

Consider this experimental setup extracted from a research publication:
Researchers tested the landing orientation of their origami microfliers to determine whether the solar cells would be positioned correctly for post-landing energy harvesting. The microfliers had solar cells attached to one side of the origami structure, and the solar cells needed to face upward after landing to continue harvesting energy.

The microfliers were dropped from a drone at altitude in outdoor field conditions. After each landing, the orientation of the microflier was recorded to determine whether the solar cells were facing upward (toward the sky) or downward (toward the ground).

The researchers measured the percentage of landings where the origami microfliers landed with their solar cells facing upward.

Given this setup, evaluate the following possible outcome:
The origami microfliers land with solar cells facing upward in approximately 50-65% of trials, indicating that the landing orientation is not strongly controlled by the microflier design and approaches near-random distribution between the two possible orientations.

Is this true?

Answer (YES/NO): NO